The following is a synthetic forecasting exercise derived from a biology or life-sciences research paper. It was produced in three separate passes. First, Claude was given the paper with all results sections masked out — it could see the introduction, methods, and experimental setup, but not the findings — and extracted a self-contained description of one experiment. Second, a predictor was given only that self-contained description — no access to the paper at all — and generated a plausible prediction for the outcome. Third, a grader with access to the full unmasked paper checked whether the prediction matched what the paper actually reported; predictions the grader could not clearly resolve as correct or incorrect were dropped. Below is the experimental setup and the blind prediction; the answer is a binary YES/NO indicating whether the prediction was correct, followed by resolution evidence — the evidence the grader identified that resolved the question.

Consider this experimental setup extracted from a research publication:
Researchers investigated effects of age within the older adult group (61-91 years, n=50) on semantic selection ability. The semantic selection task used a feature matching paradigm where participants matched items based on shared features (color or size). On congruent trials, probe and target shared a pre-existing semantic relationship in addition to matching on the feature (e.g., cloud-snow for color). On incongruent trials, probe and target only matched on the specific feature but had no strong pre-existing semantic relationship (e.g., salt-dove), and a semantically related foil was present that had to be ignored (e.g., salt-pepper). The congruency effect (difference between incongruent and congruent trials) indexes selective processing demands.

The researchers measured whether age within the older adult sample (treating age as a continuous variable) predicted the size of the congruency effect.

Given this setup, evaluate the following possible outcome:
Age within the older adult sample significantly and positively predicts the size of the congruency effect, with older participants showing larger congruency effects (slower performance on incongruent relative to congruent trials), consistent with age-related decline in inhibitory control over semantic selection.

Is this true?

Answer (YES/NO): NO